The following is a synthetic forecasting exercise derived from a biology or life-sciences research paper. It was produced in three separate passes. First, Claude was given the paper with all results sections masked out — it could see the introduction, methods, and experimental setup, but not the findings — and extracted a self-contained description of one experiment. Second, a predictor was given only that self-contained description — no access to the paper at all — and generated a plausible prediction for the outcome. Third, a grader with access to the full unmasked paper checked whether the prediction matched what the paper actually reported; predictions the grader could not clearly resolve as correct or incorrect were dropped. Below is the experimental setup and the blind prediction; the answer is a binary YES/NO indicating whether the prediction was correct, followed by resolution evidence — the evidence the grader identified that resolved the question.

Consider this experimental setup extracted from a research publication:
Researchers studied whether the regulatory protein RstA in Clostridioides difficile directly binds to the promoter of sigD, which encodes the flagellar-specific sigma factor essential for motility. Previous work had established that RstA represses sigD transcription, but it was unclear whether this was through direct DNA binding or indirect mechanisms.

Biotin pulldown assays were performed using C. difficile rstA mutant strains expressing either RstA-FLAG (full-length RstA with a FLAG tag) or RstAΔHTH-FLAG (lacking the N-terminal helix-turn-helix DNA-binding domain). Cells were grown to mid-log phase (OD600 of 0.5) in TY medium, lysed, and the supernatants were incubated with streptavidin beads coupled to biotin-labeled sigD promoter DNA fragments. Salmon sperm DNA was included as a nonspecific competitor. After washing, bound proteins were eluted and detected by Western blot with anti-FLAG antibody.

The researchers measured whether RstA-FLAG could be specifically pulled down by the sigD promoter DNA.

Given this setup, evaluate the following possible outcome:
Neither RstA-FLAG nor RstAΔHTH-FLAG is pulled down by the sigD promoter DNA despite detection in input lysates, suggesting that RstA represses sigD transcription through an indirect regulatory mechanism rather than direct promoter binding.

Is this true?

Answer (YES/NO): NO